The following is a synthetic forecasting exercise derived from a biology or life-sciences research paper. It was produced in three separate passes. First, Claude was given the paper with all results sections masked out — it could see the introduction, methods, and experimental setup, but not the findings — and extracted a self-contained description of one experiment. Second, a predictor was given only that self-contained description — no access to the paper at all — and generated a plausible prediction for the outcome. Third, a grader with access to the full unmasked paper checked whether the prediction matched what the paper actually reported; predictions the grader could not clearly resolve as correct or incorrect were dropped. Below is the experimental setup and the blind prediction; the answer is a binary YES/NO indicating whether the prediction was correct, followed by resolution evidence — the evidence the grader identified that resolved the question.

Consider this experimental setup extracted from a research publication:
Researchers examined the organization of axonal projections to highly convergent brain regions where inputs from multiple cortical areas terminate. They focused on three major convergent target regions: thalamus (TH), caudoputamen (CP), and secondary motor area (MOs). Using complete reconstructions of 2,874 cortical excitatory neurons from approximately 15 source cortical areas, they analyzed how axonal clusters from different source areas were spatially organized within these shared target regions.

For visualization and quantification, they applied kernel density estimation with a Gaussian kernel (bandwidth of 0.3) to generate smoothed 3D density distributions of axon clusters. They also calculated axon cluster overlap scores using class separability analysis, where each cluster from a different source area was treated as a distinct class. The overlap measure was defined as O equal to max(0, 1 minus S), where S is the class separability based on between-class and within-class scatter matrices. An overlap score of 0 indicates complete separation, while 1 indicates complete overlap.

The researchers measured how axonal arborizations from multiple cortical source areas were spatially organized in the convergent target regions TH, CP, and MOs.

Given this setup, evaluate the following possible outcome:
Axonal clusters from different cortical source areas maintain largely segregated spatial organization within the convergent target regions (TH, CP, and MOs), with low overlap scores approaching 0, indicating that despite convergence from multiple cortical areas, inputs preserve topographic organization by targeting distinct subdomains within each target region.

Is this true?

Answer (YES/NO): NO